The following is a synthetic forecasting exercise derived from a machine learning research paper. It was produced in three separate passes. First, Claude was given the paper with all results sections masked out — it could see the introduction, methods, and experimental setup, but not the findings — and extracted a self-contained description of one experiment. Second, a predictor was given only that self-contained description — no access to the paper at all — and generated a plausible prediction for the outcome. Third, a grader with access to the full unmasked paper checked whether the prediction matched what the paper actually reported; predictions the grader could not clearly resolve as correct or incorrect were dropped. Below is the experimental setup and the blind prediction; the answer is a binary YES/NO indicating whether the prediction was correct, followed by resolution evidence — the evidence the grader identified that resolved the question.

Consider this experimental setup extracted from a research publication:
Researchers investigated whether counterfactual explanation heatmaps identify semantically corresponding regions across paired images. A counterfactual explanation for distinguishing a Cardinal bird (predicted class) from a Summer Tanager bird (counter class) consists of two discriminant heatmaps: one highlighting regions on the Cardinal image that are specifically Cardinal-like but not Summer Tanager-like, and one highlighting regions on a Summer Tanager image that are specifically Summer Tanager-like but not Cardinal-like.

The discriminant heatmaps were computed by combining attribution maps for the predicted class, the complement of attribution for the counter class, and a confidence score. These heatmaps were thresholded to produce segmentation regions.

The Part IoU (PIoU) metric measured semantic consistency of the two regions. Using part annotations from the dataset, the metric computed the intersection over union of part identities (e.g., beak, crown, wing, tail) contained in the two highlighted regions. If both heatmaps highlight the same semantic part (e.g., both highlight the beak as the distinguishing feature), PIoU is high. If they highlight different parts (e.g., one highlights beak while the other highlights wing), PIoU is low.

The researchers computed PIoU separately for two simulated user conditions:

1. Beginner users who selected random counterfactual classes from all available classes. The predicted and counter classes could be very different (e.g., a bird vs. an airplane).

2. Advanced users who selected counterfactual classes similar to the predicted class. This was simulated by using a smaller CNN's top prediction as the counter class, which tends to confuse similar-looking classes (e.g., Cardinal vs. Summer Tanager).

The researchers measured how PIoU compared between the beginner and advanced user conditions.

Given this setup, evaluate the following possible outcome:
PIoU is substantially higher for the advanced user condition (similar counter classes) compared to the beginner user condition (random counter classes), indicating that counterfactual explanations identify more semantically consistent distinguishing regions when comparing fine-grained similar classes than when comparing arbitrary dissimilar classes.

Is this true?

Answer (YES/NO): NO